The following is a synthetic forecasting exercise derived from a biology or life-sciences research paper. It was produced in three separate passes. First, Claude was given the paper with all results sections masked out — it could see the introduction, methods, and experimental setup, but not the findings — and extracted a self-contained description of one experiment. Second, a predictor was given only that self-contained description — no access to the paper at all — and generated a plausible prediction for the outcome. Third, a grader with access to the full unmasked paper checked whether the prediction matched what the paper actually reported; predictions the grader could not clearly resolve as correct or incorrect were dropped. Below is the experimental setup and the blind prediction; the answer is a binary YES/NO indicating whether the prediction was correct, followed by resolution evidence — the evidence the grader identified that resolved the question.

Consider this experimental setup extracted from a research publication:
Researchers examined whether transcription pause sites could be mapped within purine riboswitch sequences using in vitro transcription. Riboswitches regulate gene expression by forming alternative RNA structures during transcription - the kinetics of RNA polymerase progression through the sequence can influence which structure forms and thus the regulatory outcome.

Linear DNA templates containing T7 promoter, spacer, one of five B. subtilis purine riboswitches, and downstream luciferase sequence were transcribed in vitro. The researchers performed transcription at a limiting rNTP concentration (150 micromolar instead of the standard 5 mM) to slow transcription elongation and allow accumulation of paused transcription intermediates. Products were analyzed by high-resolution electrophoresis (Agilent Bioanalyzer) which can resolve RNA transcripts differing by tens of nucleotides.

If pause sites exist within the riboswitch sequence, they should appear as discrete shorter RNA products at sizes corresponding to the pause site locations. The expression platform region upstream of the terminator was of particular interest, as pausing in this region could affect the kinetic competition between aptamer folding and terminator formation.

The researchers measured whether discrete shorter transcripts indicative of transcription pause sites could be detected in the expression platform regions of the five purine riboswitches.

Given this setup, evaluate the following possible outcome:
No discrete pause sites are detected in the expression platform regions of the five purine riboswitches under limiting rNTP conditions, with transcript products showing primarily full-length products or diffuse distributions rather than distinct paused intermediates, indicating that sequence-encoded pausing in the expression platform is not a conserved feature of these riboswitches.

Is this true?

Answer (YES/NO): NO